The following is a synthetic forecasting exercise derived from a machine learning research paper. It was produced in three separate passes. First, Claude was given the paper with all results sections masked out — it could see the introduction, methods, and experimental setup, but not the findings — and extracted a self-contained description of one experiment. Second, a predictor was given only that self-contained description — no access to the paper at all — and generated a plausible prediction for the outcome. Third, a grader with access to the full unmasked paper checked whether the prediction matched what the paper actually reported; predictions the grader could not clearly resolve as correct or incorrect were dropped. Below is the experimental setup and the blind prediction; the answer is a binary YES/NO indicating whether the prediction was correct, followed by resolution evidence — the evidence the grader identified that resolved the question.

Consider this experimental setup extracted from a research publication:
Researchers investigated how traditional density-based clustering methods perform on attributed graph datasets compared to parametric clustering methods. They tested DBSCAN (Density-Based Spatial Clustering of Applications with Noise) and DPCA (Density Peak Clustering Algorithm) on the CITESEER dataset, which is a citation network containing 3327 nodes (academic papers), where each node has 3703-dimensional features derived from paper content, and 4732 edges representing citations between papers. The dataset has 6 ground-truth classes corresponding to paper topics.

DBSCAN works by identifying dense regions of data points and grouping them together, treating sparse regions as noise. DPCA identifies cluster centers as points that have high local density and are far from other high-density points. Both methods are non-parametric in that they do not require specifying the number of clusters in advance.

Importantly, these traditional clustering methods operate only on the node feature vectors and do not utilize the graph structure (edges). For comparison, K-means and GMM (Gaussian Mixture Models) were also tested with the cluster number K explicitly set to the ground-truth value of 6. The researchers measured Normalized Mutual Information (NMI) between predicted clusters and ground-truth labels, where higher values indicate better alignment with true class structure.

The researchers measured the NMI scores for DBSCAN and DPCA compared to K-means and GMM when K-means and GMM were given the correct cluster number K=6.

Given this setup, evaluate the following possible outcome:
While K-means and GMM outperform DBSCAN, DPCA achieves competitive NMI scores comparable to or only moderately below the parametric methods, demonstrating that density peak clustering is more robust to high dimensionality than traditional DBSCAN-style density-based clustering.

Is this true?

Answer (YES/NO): NO